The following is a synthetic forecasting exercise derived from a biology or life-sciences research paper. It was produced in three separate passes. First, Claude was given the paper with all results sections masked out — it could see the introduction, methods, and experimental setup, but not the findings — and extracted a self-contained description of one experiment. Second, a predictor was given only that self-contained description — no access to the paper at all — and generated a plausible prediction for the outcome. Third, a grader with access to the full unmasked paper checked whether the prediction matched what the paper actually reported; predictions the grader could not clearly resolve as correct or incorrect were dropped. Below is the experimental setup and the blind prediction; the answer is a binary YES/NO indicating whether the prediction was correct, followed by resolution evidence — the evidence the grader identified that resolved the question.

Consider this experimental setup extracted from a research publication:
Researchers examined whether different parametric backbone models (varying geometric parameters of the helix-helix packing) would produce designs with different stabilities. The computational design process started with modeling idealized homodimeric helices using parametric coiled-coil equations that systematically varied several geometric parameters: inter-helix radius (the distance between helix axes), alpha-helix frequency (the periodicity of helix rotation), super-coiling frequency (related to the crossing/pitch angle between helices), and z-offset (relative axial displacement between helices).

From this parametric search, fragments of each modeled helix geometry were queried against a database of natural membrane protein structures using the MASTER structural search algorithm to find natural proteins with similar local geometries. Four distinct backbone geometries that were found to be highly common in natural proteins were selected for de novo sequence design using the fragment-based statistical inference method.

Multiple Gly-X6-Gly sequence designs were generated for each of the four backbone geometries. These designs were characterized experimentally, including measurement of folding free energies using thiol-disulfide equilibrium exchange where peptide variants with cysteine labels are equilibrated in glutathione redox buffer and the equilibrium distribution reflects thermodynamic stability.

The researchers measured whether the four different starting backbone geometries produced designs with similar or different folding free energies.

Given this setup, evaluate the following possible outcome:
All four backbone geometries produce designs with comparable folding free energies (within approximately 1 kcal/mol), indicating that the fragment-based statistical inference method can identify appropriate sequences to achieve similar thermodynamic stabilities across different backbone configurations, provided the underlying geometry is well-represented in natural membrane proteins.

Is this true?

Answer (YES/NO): NO